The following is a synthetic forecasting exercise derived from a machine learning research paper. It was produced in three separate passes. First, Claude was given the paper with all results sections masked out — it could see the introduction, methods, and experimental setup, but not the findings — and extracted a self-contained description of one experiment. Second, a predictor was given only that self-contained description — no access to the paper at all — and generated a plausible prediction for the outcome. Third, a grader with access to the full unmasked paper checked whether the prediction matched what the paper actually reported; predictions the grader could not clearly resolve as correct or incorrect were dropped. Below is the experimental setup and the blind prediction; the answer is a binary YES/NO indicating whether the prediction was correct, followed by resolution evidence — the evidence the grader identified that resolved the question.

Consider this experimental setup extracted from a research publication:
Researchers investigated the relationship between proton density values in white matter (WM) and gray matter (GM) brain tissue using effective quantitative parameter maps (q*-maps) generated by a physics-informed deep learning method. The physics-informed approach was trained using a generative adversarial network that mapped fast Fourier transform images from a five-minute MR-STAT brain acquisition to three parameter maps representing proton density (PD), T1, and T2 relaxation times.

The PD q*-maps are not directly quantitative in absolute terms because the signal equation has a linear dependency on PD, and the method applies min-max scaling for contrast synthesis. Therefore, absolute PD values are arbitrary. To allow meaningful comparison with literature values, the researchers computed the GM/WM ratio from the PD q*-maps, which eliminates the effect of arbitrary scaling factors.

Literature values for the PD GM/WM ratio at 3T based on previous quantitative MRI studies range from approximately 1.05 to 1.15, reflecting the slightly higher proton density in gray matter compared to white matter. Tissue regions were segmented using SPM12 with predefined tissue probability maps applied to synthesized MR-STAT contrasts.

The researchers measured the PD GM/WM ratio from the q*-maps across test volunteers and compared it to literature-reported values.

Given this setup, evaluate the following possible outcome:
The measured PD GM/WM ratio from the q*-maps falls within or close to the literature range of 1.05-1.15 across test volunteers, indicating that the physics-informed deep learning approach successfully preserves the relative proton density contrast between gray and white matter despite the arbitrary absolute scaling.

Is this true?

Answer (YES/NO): YES